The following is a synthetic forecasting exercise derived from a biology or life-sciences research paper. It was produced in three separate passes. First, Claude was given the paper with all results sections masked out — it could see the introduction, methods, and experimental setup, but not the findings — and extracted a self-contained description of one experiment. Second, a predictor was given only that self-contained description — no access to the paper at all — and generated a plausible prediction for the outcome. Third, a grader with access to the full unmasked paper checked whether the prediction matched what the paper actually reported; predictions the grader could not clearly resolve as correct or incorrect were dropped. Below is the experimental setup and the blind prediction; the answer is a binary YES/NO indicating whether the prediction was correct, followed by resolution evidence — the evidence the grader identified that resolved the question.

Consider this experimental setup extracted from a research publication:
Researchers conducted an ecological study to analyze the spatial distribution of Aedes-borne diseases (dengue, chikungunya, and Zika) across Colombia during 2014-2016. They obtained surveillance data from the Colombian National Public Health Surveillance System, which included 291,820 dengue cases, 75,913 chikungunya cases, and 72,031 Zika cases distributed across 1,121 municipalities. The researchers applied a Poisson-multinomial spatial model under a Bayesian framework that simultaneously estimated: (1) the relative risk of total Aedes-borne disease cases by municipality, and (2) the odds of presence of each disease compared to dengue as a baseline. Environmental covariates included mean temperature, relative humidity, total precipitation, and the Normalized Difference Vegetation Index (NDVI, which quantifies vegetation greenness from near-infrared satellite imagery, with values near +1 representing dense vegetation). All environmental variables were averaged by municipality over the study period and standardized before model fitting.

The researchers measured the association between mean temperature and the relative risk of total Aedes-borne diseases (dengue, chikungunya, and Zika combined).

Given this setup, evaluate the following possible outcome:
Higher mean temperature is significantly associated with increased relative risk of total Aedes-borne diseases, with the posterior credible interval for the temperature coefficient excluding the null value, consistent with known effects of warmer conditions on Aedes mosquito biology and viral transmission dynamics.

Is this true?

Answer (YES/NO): YES